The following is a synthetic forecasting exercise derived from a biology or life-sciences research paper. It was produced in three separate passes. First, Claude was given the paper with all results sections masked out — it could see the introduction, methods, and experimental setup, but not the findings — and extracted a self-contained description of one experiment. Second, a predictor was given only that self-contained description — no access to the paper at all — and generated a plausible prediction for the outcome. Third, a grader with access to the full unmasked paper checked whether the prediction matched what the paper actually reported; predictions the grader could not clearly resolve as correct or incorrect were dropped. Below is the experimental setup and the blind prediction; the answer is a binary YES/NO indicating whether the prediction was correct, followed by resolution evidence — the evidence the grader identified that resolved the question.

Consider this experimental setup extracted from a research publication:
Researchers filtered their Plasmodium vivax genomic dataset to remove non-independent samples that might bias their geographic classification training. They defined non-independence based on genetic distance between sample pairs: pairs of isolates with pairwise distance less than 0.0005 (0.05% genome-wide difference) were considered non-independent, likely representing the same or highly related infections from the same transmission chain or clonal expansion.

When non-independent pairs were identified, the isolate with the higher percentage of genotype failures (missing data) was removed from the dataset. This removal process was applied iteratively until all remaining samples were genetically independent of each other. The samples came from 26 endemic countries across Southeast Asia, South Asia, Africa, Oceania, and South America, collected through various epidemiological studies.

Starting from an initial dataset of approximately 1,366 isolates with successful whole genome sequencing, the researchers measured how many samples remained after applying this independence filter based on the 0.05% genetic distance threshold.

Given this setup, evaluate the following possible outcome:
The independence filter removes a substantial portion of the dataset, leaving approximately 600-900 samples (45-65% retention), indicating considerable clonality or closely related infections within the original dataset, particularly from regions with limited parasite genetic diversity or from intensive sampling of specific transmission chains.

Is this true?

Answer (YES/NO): YES